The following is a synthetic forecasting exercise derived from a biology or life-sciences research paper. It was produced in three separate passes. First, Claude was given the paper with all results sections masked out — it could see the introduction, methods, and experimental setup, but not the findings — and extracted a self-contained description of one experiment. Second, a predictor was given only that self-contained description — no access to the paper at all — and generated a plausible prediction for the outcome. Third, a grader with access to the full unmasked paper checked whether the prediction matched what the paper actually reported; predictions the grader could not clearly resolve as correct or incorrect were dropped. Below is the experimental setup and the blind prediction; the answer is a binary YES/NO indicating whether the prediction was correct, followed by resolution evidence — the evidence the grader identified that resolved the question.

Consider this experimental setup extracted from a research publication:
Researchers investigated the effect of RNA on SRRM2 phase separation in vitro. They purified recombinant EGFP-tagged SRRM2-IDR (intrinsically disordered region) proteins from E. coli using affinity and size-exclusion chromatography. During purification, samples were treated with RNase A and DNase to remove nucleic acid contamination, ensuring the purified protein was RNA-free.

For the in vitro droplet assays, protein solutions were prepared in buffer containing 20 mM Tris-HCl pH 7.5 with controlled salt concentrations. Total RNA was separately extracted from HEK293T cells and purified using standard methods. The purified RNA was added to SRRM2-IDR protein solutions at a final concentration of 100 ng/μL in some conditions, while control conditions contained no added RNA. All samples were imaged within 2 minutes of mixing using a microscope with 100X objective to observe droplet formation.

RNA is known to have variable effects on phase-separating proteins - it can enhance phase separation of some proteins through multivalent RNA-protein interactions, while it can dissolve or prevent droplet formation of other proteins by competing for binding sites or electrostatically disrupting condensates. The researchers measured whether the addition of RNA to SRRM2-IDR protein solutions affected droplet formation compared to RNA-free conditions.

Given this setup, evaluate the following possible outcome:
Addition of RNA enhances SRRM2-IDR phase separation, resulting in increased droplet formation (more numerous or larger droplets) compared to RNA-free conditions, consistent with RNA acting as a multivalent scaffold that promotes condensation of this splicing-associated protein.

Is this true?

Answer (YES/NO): NO